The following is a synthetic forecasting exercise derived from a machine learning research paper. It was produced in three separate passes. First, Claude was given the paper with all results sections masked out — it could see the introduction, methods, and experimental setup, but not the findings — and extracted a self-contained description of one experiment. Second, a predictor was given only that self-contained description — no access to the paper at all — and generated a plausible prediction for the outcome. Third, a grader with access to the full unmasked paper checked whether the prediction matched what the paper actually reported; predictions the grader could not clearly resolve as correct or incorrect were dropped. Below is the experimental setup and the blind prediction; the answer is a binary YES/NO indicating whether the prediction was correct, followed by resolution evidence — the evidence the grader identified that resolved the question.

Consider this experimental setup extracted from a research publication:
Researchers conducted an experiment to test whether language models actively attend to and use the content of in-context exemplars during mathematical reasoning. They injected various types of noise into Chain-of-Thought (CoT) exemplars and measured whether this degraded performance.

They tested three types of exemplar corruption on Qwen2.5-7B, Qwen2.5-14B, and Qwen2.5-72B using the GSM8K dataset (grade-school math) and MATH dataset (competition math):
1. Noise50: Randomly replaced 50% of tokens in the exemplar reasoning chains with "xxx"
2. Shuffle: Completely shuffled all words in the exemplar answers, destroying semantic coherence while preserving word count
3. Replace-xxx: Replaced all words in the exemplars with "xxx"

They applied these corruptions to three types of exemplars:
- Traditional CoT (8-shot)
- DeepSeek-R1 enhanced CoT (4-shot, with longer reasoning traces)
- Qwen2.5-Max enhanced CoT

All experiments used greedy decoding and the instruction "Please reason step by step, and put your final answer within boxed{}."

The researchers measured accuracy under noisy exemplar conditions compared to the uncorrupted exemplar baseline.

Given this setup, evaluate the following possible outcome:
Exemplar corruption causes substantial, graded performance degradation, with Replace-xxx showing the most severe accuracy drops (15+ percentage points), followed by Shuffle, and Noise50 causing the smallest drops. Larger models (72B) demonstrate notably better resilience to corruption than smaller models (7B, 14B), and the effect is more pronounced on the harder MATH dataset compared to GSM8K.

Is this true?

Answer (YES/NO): NO